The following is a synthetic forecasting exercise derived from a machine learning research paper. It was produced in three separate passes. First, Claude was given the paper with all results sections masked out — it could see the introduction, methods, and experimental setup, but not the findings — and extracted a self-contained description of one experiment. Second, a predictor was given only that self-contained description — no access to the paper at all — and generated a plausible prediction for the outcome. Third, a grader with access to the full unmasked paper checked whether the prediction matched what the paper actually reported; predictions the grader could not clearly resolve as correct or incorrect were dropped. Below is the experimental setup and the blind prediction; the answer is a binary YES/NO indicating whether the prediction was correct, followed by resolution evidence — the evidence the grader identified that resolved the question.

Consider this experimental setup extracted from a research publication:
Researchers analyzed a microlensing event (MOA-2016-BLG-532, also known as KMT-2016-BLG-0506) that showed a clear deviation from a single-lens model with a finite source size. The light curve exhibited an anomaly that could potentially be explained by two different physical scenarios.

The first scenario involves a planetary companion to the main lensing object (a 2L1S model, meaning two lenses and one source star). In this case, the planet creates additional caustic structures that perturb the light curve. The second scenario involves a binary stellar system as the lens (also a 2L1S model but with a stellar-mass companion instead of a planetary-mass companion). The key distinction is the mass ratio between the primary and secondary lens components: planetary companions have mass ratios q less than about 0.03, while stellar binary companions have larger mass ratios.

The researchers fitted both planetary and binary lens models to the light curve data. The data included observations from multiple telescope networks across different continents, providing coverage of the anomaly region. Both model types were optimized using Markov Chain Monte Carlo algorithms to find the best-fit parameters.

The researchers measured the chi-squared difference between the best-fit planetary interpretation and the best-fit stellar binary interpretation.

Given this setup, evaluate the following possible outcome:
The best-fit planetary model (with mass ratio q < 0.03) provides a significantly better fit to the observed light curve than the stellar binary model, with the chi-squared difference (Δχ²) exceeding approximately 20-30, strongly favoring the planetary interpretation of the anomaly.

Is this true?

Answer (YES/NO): YES